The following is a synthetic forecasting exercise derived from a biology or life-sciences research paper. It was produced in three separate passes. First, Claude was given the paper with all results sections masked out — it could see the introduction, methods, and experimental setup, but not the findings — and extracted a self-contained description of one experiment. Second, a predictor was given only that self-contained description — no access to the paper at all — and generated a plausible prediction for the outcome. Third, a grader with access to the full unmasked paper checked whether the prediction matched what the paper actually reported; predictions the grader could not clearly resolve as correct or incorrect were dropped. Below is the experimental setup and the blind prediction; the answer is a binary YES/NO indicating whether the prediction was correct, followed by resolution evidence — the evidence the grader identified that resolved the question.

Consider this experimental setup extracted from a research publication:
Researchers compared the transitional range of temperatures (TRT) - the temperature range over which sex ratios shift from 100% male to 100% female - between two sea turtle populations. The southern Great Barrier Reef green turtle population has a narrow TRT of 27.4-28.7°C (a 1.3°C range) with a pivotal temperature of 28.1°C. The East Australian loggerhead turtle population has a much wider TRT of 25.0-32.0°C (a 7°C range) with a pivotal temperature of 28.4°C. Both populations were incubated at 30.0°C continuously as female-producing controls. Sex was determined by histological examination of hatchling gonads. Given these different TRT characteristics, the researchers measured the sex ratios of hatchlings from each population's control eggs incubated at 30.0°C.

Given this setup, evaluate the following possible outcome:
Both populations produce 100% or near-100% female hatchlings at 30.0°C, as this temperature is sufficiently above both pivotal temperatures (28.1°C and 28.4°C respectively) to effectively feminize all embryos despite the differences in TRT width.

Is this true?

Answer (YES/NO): NO